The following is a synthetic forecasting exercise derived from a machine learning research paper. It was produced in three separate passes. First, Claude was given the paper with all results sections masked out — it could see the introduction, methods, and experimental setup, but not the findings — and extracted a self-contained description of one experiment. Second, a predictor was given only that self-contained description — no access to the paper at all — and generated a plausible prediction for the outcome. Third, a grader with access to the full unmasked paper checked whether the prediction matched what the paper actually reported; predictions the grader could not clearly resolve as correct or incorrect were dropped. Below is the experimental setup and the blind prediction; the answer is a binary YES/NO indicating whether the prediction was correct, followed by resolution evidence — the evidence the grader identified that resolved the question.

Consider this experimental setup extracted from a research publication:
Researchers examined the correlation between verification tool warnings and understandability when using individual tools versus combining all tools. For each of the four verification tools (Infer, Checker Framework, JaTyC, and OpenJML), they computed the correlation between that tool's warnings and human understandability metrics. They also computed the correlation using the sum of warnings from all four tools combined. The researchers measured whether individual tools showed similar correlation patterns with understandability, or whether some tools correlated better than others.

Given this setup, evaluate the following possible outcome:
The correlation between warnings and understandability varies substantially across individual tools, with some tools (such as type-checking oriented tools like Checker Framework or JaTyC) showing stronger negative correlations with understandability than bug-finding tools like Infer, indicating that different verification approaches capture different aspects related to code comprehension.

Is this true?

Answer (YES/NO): NO